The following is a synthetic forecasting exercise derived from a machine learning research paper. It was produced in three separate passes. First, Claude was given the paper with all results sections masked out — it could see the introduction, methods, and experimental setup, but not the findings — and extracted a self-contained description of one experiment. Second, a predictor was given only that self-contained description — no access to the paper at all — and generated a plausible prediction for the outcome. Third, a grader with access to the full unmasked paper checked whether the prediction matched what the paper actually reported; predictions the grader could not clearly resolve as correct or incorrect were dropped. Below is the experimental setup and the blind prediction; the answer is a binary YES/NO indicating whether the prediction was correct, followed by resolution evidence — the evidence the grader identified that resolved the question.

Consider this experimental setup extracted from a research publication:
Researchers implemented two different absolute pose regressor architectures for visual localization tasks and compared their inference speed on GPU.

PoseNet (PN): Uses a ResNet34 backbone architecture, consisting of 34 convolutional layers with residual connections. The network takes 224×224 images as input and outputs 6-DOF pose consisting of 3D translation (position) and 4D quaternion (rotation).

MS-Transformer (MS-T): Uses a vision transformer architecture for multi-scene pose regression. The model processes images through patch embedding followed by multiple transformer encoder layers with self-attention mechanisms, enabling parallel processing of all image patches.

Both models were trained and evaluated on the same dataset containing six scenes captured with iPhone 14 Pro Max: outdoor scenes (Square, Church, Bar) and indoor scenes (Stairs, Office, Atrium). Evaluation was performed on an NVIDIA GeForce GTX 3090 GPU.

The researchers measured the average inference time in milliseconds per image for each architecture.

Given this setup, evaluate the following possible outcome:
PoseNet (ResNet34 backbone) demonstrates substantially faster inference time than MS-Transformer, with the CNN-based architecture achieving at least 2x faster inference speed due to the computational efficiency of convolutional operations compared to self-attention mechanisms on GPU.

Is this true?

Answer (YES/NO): YES